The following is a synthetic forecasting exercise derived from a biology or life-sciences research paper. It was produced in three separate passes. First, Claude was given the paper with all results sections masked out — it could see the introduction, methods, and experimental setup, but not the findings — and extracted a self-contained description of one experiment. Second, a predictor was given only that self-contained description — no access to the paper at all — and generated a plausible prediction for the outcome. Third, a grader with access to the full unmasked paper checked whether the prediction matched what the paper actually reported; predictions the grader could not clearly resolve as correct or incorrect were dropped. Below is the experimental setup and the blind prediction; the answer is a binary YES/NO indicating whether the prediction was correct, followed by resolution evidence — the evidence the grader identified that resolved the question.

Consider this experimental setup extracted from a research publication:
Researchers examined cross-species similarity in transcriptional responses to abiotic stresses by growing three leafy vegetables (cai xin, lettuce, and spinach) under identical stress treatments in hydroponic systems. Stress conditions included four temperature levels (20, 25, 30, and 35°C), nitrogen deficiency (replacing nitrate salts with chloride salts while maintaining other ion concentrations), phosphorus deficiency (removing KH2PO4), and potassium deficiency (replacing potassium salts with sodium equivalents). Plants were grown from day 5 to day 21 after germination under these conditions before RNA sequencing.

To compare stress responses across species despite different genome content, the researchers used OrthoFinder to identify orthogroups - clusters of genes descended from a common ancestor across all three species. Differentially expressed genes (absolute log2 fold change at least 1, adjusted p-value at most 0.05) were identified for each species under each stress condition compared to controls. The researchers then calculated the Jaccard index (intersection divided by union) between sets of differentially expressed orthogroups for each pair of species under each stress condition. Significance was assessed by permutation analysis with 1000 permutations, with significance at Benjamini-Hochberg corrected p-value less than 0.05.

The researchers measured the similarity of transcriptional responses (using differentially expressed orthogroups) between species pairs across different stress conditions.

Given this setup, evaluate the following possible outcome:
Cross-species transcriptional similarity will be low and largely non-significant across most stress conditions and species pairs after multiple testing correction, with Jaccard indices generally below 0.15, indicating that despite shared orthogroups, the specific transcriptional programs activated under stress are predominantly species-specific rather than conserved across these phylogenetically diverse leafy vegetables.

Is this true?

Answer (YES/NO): NO